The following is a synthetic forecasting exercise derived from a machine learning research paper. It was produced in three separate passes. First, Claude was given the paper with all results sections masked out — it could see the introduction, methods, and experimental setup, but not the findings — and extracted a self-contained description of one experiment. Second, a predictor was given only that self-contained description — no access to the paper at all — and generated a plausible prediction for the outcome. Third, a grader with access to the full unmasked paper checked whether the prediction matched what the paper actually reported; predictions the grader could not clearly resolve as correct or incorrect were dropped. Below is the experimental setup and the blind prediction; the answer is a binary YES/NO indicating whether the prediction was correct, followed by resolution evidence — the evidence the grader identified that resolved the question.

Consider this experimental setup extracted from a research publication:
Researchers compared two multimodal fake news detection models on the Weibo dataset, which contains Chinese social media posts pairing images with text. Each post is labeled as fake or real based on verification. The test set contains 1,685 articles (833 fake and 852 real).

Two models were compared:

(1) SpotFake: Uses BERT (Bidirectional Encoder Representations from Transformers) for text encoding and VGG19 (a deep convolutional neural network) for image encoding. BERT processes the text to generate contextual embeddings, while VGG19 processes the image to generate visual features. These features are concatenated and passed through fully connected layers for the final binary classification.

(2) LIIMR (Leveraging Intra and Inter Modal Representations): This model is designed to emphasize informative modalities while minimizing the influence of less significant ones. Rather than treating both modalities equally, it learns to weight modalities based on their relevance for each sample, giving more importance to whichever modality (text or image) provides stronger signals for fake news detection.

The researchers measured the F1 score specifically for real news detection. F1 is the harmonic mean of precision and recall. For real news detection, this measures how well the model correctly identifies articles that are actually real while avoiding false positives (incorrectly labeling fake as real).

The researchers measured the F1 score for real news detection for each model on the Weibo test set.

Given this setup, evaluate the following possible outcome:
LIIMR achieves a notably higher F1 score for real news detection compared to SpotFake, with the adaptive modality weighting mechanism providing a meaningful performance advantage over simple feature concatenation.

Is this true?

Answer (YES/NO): YES